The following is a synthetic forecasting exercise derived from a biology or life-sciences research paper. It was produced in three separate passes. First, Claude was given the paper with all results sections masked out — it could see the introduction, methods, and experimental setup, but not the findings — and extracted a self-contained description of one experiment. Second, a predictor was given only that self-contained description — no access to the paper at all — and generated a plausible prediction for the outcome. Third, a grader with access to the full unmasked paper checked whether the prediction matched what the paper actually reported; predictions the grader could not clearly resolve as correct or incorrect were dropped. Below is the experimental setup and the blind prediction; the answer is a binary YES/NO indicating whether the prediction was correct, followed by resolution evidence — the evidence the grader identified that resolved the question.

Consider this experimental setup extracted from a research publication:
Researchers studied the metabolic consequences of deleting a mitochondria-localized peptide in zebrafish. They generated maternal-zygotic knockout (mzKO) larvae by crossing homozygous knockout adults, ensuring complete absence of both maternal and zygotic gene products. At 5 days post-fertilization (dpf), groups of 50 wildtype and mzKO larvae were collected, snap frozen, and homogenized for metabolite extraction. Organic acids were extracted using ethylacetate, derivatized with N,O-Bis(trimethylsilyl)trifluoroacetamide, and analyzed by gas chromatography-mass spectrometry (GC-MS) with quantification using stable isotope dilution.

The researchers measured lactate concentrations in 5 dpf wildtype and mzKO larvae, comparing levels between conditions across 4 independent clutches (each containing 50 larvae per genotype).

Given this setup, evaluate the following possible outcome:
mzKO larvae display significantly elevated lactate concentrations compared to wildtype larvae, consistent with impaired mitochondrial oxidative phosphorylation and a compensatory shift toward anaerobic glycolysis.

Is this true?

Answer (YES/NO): YES